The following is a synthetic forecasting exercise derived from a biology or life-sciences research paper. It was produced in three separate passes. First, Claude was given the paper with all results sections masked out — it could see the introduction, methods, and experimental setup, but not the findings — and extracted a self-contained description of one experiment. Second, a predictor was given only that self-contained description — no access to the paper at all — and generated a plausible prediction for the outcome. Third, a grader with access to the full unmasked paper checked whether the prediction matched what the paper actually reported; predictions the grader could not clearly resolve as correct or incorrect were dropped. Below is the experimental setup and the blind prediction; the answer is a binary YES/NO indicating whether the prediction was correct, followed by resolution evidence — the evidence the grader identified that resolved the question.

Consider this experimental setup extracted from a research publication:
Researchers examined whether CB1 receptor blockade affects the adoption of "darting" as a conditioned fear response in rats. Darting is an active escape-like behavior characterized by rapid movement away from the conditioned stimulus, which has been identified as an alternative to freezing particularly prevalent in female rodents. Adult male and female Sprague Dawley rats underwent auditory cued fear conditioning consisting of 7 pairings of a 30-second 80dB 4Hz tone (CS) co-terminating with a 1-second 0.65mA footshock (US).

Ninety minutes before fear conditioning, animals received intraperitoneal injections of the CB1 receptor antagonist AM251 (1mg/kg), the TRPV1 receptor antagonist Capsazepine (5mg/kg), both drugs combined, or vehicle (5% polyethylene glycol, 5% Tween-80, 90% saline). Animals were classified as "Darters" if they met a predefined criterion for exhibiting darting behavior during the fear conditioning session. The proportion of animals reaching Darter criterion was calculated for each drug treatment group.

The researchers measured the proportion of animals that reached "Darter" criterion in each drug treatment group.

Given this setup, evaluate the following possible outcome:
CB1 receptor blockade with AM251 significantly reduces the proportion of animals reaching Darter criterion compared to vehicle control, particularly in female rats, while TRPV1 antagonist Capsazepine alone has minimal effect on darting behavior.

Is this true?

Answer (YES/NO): NO